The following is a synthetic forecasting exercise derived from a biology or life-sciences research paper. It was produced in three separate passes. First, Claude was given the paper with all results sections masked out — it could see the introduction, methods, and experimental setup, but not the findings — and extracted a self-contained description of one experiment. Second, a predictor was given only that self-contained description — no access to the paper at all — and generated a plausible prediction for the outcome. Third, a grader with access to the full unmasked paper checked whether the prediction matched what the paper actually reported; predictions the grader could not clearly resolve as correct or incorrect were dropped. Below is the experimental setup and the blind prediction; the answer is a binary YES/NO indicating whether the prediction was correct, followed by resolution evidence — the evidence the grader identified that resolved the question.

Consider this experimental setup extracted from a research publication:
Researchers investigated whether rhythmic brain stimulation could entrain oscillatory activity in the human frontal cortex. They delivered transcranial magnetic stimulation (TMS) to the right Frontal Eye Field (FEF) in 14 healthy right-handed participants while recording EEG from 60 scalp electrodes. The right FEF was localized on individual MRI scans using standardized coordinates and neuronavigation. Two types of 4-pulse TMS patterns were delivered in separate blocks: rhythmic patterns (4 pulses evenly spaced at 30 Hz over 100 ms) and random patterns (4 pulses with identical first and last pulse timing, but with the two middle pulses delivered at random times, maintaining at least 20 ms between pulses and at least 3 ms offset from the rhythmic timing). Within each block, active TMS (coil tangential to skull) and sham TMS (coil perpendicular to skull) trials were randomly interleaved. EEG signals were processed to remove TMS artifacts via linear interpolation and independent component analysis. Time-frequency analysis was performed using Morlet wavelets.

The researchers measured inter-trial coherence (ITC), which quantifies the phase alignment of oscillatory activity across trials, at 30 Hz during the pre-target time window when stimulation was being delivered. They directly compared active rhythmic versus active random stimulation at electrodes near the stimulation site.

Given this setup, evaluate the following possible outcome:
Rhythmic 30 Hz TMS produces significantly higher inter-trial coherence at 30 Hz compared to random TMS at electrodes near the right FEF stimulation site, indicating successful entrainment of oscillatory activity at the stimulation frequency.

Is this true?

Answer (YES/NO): YES